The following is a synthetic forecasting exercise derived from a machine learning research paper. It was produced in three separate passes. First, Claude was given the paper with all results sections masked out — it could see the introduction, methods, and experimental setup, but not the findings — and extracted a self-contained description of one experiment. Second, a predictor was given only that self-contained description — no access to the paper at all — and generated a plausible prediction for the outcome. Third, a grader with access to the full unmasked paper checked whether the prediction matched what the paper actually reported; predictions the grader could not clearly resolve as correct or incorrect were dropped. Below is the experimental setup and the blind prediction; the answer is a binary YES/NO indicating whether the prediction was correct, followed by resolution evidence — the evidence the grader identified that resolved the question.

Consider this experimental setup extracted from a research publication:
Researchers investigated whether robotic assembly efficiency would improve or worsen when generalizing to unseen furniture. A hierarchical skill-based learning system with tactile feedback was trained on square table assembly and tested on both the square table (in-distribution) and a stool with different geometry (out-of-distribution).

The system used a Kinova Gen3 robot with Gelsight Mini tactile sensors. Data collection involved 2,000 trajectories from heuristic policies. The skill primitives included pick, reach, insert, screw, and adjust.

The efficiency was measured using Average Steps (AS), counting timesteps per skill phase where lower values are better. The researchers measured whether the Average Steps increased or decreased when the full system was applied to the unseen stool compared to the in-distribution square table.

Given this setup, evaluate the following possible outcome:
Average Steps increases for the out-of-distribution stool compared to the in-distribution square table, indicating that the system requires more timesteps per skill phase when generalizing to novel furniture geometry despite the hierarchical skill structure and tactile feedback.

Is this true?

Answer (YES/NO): NO